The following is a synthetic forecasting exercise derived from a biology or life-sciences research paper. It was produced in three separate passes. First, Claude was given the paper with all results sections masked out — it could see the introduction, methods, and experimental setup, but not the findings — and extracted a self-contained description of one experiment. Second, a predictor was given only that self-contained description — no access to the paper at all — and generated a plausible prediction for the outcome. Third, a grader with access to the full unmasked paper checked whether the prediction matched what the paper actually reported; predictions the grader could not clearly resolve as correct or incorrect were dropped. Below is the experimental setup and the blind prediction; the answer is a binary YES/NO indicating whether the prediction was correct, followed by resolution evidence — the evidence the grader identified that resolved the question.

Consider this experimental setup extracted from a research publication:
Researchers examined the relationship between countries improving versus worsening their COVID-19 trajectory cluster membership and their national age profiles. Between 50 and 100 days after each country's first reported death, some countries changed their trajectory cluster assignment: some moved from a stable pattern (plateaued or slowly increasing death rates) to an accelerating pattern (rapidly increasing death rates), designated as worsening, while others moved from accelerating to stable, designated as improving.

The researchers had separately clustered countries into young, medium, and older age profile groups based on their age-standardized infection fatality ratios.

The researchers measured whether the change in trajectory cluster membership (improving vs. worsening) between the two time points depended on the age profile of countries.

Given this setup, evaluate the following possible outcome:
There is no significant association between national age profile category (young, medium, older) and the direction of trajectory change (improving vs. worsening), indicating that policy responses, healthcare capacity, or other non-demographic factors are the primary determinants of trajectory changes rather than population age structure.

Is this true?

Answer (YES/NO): YES